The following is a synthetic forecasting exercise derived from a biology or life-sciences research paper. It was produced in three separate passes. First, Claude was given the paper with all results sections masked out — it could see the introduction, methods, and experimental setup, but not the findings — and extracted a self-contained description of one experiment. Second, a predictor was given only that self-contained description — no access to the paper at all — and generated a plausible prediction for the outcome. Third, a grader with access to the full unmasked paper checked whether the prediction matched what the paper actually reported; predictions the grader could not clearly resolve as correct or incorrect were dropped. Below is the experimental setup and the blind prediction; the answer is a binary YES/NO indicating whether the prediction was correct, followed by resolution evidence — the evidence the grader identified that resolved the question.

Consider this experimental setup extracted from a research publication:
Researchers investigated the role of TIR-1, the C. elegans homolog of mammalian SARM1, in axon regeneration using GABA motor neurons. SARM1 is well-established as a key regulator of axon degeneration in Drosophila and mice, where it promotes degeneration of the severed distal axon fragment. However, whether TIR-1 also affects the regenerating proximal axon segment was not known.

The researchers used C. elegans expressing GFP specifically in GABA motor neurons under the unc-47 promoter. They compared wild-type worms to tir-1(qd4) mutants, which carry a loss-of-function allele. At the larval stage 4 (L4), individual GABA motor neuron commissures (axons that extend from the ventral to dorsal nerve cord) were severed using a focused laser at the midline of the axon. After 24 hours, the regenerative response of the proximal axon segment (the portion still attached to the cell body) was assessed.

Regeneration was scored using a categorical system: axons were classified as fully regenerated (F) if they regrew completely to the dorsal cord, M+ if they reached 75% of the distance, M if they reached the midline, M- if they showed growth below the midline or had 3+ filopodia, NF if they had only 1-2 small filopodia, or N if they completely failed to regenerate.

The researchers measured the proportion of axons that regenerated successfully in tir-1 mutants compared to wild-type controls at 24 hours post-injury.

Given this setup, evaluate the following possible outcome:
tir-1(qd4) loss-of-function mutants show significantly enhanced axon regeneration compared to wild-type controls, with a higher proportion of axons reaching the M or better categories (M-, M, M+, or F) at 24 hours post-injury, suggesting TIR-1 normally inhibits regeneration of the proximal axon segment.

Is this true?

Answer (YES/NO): YES